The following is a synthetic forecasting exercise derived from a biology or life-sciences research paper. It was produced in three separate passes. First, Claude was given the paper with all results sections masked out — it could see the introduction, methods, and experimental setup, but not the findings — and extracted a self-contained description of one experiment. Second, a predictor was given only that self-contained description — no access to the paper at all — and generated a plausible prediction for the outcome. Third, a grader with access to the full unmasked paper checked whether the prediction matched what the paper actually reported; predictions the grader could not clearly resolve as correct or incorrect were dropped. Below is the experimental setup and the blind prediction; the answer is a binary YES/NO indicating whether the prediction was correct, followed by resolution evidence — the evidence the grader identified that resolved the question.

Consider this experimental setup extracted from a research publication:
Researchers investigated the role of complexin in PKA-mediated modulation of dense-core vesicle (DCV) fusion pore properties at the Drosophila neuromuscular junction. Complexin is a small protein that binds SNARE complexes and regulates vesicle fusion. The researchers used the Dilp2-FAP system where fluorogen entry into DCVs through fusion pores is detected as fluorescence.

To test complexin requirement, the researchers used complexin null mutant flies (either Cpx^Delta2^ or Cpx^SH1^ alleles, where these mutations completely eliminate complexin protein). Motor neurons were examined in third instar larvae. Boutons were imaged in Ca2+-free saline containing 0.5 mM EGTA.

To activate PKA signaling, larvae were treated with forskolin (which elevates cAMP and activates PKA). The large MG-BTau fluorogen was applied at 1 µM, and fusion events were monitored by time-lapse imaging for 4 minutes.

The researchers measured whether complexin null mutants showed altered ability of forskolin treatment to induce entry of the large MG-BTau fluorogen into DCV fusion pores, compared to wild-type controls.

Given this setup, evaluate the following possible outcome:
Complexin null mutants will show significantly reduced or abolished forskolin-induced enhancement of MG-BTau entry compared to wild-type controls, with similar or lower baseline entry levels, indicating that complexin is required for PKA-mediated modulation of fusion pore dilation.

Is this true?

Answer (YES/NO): NO